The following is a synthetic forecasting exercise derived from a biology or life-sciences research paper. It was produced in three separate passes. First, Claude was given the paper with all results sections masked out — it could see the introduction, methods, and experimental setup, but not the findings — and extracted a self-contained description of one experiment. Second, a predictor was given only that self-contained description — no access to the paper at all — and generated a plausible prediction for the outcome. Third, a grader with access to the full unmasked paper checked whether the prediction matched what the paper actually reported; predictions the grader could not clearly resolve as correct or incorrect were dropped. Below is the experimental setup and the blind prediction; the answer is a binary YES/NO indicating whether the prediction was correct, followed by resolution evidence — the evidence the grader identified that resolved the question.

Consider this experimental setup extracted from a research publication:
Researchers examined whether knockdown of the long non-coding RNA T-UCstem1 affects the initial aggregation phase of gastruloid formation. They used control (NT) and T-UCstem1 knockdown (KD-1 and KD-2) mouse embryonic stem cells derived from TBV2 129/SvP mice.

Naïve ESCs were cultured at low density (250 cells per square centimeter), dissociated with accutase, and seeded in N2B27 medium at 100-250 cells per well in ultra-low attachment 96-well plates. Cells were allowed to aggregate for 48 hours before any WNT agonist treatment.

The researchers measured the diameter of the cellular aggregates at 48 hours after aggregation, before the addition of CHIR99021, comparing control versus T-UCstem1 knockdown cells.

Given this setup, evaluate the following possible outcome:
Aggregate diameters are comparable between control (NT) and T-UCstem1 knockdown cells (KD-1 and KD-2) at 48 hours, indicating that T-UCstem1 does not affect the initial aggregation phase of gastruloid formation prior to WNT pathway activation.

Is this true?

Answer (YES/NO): YES